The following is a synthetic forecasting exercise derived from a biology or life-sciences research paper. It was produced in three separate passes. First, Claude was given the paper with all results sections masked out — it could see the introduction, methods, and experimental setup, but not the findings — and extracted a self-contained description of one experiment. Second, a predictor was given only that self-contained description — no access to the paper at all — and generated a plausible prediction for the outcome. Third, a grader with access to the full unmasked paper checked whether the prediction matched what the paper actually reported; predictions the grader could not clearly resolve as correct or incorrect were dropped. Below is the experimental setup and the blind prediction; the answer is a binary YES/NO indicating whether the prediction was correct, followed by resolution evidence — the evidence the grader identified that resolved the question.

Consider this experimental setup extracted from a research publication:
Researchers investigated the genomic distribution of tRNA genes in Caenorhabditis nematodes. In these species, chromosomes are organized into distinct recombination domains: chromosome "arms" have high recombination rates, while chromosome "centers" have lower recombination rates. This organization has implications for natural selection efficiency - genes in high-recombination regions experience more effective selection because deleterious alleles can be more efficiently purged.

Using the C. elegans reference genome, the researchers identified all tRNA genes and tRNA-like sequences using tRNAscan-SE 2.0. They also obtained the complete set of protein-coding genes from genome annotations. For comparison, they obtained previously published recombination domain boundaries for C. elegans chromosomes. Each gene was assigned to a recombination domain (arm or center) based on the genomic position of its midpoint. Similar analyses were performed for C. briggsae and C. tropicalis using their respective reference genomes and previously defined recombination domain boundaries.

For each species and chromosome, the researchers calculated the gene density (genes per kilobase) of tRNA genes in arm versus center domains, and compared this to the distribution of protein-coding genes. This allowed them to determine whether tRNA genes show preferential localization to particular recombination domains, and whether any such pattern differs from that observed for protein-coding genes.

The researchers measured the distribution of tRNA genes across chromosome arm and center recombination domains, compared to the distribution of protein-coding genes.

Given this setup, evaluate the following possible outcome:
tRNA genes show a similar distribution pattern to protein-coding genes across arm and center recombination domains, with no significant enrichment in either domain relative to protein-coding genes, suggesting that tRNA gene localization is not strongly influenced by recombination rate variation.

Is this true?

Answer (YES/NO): NO